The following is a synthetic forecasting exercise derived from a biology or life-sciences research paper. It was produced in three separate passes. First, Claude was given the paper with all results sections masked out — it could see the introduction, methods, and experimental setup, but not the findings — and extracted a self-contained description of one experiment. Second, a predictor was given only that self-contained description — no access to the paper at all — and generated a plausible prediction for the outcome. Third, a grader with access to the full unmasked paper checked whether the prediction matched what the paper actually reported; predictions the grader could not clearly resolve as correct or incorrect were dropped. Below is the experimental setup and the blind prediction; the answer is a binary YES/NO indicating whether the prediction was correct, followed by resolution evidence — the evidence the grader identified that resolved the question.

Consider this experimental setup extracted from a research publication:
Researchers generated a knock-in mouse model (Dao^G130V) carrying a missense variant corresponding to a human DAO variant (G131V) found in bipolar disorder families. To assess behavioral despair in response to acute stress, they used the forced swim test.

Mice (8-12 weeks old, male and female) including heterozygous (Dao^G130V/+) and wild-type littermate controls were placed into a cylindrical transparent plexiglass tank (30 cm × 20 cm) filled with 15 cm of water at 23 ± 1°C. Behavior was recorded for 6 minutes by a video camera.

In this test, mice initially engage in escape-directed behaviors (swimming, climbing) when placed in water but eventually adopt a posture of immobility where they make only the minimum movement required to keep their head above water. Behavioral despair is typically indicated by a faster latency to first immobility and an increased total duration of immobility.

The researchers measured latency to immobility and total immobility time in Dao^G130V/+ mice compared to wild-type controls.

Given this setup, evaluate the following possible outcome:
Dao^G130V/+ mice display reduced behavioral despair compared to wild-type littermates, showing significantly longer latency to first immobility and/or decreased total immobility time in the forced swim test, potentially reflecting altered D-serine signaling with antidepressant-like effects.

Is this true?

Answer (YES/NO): NO